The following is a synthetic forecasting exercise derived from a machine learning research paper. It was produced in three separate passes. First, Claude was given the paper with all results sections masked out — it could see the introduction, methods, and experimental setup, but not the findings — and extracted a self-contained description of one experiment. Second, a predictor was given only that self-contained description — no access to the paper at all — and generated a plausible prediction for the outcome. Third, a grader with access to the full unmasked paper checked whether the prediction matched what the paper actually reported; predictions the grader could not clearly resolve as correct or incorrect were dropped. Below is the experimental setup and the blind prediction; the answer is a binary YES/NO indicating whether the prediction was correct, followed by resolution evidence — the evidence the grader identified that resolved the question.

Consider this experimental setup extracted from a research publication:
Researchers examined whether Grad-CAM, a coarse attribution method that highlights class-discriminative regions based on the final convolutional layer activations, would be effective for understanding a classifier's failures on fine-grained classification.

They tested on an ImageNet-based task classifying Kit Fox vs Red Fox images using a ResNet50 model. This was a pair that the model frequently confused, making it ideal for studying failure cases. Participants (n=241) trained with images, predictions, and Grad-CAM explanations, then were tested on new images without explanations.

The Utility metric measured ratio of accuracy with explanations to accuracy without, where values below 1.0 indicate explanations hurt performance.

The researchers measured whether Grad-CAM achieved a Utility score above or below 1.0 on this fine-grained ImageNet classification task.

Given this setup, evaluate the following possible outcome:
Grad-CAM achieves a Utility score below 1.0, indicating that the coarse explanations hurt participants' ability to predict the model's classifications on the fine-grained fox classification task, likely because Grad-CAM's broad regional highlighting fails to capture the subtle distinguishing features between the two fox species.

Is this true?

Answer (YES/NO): YES